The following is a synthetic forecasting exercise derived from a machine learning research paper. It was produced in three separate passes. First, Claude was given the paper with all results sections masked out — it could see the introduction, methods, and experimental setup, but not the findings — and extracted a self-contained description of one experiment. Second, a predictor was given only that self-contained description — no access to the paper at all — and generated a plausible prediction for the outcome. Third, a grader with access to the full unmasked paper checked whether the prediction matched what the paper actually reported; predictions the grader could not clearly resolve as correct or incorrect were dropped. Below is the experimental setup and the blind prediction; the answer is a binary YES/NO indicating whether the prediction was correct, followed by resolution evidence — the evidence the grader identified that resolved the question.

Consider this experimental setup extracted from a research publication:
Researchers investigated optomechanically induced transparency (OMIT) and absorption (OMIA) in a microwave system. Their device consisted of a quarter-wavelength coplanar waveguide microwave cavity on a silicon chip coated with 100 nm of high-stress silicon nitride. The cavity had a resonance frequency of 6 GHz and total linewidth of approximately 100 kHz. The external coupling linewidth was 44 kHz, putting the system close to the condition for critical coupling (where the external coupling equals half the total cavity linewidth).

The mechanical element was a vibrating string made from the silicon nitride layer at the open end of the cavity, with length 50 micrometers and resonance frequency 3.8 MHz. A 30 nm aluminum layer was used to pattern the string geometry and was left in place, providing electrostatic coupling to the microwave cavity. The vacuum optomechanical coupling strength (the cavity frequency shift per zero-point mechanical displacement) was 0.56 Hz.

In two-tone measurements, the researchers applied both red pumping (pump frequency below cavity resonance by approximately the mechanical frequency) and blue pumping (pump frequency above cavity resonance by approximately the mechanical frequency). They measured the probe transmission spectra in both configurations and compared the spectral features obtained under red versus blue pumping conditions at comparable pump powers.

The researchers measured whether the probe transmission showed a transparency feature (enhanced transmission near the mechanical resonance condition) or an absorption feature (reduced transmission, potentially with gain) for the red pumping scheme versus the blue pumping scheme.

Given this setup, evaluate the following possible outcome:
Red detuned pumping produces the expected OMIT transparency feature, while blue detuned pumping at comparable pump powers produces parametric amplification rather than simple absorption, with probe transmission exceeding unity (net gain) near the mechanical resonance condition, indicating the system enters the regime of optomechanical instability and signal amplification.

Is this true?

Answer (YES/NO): NO